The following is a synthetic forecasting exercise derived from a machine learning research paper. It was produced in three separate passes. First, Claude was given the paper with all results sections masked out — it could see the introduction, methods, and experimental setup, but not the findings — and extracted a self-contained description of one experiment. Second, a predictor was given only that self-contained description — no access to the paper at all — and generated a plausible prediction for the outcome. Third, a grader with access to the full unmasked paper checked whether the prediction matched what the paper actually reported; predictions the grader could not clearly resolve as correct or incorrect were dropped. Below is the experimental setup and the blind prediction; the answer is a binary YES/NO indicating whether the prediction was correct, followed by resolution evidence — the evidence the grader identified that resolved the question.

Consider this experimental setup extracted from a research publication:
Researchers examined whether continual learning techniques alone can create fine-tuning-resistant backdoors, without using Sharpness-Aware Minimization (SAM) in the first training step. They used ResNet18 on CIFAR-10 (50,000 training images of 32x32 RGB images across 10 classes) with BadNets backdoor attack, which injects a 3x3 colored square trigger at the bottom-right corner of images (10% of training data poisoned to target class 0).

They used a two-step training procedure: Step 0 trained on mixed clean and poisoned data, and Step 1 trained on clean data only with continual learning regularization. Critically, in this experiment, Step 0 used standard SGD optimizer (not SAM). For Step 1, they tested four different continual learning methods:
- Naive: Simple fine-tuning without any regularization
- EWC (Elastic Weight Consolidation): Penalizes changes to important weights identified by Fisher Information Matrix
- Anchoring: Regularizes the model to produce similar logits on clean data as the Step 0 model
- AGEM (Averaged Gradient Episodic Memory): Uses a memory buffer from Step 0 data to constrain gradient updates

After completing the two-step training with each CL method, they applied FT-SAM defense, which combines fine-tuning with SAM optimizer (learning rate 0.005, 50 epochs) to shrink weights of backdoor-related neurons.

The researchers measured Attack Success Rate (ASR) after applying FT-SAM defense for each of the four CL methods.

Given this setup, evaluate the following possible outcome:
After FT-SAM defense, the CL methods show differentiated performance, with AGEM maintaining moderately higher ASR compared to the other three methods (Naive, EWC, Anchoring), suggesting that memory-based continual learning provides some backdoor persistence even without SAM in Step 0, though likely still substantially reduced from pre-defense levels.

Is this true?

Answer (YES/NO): YES